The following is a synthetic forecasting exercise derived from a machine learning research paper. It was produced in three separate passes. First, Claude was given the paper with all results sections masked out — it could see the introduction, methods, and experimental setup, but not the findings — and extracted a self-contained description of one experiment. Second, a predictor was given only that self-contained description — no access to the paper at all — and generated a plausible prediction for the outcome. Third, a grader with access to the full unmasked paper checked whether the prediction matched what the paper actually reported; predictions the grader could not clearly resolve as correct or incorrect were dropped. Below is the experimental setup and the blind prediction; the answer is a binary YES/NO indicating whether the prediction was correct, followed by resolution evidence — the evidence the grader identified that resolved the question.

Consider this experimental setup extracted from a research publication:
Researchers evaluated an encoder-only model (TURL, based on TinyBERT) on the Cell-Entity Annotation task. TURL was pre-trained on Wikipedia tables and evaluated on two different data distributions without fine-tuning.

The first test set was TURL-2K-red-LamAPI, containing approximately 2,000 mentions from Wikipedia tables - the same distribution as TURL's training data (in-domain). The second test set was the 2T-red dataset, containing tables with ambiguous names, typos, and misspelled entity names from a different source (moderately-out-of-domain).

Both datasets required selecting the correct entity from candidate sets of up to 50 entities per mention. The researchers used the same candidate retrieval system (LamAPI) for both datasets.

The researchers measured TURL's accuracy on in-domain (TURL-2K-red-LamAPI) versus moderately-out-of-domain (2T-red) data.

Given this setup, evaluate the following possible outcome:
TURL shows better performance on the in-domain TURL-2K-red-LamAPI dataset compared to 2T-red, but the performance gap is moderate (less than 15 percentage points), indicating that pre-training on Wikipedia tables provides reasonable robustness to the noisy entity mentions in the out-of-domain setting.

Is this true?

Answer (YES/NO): NO